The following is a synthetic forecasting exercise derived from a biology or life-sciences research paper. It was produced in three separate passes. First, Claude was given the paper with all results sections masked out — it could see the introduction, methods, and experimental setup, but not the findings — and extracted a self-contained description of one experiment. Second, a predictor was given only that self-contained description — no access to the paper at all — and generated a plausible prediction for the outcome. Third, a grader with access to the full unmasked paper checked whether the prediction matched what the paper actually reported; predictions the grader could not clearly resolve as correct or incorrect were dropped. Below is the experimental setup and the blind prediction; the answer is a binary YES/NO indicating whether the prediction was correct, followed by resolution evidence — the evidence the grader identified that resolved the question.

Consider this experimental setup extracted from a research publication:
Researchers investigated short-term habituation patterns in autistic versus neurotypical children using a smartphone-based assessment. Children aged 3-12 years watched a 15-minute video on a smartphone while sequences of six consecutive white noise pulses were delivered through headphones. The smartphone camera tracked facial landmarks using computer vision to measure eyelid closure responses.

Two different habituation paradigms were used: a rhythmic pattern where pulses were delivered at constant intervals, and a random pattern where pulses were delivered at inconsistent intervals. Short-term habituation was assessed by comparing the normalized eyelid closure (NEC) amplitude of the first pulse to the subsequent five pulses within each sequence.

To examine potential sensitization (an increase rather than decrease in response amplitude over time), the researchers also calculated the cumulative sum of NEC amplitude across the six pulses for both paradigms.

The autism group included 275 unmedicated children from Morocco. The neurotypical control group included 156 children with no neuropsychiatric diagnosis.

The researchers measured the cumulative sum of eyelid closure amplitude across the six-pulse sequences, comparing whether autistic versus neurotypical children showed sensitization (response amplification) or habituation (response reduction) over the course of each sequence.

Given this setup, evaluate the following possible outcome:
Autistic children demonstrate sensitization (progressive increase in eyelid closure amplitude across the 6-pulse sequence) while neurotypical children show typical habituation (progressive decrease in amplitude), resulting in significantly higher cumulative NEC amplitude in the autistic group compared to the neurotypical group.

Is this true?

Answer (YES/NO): NO